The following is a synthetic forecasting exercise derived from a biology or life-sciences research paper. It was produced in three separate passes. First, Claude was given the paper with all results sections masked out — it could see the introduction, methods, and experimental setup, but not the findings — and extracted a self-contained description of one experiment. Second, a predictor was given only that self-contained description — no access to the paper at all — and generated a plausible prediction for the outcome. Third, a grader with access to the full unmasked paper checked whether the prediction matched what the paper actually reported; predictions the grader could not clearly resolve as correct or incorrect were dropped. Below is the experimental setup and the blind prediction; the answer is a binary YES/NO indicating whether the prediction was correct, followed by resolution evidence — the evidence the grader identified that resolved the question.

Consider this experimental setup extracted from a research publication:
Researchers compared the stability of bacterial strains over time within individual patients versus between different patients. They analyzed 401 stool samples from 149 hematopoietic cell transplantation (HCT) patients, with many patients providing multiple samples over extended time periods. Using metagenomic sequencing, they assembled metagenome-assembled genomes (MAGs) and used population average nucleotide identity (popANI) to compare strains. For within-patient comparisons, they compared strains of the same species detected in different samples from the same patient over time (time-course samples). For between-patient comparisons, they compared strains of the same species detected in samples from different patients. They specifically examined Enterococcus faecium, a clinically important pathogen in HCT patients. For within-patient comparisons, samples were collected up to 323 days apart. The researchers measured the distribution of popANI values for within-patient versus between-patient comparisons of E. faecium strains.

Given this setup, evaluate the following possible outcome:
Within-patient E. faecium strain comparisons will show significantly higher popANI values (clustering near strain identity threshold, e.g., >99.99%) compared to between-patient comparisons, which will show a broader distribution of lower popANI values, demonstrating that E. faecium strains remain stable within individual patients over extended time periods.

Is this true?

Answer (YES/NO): YES